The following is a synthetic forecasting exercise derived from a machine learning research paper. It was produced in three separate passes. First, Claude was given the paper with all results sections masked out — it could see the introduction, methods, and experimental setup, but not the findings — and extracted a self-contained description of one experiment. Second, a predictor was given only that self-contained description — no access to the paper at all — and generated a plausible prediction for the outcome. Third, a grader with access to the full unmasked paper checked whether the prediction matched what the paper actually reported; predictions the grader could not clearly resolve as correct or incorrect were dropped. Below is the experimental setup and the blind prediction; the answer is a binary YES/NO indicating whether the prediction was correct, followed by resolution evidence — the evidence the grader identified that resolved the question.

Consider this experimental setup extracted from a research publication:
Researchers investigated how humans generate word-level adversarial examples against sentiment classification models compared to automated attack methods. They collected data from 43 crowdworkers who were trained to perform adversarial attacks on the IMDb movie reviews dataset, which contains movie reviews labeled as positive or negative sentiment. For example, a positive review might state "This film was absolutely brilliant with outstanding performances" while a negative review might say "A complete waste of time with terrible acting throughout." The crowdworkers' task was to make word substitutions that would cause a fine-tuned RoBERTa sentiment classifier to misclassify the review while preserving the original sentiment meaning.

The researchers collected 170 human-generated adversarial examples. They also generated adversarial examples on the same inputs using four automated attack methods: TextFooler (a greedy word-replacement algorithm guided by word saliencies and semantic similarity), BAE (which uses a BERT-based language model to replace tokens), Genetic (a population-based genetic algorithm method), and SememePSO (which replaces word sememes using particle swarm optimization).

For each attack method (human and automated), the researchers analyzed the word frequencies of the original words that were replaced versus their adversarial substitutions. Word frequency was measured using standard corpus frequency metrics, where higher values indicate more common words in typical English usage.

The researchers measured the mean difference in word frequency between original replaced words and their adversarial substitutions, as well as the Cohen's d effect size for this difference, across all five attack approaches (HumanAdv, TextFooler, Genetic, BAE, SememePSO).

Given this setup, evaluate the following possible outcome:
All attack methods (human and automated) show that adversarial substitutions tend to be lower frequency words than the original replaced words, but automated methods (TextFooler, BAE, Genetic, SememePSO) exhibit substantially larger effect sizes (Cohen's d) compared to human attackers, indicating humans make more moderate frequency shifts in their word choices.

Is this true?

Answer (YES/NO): YES